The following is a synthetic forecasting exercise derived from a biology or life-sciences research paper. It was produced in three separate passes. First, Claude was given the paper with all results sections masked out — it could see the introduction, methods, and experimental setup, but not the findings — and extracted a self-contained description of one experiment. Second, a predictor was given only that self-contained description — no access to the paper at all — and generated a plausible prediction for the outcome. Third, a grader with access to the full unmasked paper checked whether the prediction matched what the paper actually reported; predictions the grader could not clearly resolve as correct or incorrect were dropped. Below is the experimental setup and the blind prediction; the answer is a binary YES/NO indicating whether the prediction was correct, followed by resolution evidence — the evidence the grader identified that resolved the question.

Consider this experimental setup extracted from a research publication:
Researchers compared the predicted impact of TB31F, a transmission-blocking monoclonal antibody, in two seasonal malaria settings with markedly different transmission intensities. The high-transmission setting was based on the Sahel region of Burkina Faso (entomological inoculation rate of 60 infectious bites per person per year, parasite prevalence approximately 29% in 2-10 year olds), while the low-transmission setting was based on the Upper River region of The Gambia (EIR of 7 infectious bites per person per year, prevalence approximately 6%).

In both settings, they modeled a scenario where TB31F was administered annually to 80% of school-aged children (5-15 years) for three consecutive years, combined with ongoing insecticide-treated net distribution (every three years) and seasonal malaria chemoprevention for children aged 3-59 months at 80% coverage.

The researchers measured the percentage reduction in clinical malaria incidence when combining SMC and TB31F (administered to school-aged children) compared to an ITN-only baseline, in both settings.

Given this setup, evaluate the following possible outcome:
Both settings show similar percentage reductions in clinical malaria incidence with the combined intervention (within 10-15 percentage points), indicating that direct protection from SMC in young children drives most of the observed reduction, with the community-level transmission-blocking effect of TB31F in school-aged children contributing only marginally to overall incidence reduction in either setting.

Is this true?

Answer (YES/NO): NO